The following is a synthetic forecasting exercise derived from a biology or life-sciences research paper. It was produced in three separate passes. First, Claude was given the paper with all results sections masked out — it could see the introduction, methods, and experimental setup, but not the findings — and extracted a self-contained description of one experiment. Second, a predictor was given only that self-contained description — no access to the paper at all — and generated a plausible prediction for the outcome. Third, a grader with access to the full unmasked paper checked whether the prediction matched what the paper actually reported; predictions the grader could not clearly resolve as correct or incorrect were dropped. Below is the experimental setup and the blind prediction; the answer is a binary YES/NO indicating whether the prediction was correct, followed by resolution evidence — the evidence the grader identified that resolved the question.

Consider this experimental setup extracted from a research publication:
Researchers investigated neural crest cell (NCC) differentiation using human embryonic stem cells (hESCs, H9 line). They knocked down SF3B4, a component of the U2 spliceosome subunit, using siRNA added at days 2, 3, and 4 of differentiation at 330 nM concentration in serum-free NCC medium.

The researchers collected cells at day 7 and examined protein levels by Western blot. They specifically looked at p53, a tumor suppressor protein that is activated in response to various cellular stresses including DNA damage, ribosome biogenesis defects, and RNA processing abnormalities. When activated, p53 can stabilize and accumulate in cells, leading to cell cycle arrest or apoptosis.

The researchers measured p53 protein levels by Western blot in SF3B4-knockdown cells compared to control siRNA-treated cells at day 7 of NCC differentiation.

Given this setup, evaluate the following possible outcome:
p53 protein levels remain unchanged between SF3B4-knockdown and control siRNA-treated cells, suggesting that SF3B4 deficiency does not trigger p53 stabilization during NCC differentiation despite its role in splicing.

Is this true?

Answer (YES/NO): NO